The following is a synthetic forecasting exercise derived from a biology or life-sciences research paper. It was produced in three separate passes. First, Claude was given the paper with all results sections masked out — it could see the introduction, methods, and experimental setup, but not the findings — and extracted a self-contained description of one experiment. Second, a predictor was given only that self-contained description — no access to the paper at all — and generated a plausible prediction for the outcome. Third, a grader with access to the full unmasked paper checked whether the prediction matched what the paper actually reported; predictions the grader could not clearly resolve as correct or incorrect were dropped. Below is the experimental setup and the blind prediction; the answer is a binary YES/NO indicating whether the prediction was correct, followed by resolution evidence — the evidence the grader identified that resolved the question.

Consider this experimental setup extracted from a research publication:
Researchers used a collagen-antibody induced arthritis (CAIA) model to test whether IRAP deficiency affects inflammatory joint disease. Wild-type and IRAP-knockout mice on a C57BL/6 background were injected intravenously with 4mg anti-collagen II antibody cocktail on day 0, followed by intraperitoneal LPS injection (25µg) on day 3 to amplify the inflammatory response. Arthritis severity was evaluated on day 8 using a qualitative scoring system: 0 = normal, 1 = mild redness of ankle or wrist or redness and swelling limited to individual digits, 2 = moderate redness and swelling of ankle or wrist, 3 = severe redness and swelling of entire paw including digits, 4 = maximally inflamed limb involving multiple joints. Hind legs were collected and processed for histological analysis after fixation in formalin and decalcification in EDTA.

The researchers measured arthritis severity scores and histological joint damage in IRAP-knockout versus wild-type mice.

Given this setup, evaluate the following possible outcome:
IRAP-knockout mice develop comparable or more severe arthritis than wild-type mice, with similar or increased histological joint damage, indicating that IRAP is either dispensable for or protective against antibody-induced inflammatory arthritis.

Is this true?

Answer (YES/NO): NO